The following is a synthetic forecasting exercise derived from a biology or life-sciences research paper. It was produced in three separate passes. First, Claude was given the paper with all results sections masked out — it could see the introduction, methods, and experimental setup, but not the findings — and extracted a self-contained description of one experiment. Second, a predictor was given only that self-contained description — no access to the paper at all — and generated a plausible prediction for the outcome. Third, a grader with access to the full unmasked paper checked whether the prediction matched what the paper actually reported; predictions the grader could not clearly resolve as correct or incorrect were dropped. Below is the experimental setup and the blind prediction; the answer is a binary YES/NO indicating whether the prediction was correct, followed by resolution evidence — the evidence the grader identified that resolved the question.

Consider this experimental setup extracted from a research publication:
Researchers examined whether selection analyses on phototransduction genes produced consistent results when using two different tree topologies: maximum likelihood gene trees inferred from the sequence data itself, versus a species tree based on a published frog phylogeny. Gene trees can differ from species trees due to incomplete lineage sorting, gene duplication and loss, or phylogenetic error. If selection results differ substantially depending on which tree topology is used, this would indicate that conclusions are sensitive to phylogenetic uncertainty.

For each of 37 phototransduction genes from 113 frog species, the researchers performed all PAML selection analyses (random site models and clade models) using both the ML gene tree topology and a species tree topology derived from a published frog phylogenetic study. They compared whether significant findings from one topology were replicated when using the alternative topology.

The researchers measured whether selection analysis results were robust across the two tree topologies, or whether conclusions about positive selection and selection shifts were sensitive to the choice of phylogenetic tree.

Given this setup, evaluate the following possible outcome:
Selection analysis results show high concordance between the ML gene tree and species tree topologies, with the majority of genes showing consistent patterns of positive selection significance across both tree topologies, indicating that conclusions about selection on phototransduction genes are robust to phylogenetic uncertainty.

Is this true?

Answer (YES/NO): YES